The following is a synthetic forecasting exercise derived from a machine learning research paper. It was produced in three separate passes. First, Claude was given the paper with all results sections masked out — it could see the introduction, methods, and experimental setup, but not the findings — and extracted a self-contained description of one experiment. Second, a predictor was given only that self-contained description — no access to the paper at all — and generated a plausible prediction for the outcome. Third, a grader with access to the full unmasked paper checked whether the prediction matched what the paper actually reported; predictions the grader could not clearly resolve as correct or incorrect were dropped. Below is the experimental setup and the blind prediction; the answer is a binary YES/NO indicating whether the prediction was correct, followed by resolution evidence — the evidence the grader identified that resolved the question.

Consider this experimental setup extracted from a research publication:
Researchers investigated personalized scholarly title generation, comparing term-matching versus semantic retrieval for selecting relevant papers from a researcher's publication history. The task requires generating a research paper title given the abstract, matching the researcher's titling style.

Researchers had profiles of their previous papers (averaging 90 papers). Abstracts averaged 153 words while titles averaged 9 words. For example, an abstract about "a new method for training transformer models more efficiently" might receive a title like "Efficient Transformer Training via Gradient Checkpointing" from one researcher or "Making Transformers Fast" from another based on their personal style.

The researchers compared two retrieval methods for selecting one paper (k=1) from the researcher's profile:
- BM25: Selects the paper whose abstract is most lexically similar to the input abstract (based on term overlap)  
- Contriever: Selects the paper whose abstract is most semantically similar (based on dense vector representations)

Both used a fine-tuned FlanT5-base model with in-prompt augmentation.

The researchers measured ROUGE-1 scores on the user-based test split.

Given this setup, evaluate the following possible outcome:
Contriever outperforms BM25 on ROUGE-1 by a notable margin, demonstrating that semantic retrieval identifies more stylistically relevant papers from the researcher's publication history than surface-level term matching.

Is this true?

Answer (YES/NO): NO